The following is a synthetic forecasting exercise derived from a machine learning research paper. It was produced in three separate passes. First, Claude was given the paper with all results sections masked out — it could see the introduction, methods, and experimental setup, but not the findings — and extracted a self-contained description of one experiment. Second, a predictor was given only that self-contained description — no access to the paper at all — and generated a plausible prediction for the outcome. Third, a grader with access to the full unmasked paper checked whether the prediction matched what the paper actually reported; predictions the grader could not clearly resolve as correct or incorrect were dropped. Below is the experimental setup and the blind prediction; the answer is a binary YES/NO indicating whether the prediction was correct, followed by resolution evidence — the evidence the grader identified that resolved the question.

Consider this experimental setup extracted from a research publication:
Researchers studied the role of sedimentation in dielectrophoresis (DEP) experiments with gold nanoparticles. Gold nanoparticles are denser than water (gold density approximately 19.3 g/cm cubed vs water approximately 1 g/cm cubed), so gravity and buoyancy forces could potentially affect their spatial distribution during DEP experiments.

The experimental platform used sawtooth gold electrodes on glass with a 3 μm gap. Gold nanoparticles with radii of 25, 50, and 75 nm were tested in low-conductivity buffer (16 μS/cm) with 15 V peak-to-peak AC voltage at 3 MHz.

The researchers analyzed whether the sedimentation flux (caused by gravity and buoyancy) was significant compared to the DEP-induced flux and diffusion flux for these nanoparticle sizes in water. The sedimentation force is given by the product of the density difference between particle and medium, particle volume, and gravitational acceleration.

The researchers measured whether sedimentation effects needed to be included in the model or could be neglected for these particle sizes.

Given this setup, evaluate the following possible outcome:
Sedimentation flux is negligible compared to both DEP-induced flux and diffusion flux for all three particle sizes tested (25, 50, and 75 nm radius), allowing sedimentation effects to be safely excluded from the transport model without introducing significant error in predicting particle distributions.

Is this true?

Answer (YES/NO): YES